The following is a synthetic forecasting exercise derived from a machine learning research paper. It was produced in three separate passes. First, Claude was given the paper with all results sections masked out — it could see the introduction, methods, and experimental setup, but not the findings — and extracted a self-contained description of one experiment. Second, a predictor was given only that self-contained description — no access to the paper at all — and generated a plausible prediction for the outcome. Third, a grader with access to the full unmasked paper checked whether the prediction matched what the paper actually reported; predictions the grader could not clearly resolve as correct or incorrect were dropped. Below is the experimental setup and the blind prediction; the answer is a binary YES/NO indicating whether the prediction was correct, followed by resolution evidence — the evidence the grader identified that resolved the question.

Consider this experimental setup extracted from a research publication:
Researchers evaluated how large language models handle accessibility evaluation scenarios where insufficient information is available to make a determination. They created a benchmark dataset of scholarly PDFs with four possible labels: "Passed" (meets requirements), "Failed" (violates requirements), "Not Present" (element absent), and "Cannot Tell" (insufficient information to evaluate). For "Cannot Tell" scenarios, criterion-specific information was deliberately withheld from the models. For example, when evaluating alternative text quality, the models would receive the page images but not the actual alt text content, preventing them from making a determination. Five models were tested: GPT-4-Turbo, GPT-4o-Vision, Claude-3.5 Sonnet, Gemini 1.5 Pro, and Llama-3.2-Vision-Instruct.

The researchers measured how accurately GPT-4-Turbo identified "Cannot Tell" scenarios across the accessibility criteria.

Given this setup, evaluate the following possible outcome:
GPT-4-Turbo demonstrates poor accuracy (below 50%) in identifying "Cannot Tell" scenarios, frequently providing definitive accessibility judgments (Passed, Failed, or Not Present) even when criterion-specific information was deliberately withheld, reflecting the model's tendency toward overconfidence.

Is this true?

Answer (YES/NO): NO